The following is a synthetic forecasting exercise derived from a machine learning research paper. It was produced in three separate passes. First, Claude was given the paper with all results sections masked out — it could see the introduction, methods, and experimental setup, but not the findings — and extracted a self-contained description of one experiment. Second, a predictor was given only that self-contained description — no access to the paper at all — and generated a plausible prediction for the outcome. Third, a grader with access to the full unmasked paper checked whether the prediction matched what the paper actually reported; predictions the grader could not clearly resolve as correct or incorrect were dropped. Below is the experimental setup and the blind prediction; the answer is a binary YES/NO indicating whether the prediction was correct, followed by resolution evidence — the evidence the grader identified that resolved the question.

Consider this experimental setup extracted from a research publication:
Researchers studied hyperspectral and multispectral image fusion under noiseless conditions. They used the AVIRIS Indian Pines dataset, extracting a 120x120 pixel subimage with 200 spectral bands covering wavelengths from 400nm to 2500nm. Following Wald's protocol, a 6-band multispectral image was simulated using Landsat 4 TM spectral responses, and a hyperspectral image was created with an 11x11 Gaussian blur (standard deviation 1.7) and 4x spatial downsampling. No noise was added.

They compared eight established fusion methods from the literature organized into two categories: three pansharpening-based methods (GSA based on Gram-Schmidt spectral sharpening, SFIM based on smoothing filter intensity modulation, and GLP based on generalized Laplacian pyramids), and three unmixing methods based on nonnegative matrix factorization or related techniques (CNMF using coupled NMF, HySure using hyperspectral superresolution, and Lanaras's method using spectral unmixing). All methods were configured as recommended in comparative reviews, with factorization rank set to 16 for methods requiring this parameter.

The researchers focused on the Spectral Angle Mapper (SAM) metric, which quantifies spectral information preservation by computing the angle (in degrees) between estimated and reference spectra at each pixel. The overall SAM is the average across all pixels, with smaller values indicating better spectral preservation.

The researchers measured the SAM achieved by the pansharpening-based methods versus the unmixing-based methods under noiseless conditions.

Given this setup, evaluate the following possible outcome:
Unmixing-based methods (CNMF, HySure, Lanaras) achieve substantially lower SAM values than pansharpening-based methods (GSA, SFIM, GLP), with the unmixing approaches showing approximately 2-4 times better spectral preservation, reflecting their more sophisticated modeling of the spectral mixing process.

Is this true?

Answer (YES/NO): NO